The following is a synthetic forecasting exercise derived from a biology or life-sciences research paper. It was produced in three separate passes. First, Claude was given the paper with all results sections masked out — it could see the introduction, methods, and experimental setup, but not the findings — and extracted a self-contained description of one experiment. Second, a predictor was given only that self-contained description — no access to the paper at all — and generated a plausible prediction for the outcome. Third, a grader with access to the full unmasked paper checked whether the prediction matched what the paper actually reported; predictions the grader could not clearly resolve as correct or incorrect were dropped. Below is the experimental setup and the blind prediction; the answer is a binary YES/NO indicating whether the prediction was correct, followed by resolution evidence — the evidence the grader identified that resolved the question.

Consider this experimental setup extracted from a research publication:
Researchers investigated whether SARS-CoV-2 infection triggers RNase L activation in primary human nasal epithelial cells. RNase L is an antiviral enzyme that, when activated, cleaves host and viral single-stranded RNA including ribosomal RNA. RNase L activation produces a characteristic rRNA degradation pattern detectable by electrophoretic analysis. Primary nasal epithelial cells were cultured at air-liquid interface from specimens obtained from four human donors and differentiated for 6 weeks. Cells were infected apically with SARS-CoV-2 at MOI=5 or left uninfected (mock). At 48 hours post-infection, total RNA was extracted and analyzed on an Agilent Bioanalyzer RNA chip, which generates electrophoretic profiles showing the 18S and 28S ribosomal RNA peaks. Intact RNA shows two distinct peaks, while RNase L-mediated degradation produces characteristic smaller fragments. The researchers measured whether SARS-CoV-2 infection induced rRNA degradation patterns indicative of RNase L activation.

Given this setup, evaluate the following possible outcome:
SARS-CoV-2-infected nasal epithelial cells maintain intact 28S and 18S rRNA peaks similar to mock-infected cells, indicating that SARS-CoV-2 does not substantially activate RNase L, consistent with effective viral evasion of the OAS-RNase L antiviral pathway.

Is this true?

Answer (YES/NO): YES